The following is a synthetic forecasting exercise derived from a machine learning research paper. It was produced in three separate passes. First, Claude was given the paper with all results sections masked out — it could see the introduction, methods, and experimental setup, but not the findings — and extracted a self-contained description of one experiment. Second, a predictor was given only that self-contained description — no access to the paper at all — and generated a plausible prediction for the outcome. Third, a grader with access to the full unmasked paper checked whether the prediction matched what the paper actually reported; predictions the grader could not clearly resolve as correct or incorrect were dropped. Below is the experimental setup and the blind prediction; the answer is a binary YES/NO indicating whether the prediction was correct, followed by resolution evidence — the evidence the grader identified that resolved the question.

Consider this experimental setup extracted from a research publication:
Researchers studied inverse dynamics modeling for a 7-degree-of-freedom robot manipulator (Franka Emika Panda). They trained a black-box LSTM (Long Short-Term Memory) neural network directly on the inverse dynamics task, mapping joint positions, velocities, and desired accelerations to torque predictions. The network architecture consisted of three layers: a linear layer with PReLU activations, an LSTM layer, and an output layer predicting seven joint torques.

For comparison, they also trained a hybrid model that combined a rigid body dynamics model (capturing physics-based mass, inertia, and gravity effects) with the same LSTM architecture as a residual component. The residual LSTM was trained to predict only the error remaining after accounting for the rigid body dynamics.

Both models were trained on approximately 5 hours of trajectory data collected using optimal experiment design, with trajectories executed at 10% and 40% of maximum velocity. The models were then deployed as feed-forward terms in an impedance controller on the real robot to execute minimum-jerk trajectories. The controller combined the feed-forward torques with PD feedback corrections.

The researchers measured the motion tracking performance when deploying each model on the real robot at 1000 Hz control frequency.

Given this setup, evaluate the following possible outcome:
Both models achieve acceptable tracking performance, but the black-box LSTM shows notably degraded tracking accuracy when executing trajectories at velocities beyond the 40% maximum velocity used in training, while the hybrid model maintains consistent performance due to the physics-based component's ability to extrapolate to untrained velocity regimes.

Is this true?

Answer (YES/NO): NO